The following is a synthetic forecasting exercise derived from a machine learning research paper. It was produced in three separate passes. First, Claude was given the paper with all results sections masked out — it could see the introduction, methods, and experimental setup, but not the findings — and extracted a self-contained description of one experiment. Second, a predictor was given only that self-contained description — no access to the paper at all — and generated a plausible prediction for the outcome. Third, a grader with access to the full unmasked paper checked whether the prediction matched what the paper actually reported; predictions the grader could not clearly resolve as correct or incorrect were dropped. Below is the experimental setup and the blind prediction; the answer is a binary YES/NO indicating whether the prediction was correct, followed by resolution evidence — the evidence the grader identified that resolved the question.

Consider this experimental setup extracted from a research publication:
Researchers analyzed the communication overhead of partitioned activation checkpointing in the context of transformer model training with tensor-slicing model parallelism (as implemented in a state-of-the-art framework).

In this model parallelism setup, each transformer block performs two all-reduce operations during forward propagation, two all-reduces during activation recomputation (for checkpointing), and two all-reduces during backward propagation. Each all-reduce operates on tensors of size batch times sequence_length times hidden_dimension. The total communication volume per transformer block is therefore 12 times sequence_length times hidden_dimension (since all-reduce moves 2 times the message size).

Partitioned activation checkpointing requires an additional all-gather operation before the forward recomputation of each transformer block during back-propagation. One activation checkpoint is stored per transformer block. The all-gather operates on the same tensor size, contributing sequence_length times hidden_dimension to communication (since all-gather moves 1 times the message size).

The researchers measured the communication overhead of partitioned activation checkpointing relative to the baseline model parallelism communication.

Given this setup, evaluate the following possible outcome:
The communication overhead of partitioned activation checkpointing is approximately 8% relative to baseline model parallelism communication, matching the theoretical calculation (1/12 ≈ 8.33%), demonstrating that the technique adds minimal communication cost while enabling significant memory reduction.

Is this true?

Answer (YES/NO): YES